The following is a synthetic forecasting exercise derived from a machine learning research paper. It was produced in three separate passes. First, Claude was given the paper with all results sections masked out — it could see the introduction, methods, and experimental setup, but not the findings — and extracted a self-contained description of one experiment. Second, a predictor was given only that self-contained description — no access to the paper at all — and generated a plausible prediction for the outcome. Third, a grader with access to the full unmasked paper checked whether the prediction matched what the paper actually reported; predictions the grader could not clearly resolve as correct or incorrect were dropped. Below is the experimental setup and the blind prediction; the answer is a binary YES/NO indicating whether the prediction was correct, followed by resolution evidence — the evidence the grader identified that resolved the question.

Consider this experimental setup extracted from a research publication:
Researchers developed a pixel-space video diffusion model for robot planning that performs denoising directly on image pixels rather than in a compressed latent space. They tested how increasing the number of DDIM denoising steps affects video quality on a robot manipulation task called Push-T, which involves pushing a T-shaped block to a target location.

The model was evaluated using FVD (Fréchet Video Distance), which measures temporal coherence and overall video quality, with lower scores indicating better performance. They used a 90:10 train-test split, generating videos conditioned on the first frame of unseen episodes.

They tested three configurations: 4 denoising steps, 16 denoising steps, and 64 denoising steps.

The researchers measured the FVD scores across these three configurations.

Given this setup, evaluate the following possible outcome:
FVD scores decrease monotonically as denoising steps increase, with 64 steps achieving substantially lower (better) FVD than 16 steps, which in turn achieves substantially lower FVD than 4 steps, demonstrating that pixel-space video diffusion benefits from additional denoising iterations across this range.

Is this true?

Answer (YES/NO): NO